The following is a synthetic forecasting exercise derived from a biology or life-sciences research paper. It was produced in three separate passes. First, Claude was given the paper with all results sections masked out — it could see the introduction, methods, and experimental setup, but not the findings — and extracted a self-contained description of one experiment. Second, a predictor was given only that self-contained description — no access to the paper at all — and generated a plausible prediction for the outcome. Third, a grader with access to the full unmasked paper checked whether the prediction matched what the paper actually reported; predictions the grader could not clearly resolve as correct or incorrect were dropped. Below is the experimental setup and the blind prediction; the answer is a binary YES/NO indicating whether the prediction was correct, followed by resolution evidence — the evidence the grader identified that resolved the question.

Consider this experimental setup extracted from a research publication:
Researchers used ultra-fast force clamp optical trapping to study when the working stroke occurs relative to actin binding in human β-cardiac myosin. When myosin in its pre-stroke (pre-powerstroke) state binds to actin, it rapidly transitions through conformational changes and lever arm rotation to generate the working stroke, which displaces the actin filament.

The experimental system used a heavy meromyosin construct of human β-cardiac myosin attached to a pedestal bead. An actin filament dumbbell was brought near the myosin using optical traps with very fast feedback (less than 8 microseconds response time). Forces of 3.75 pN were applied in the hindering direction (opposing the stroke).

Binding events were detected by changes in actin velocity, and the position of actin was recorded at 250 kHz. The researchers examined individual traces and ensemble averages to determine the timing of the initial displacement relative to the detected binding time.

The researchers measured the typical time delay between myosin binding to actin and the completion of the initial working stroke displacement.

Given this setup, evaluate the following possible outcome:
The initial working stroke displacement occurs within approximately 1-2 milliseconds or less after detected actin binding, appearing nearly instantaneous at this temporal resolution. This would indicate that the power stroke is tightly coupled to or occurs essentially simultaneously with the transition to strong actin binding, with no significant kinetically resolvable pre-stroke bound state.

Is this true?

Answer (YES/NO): NO